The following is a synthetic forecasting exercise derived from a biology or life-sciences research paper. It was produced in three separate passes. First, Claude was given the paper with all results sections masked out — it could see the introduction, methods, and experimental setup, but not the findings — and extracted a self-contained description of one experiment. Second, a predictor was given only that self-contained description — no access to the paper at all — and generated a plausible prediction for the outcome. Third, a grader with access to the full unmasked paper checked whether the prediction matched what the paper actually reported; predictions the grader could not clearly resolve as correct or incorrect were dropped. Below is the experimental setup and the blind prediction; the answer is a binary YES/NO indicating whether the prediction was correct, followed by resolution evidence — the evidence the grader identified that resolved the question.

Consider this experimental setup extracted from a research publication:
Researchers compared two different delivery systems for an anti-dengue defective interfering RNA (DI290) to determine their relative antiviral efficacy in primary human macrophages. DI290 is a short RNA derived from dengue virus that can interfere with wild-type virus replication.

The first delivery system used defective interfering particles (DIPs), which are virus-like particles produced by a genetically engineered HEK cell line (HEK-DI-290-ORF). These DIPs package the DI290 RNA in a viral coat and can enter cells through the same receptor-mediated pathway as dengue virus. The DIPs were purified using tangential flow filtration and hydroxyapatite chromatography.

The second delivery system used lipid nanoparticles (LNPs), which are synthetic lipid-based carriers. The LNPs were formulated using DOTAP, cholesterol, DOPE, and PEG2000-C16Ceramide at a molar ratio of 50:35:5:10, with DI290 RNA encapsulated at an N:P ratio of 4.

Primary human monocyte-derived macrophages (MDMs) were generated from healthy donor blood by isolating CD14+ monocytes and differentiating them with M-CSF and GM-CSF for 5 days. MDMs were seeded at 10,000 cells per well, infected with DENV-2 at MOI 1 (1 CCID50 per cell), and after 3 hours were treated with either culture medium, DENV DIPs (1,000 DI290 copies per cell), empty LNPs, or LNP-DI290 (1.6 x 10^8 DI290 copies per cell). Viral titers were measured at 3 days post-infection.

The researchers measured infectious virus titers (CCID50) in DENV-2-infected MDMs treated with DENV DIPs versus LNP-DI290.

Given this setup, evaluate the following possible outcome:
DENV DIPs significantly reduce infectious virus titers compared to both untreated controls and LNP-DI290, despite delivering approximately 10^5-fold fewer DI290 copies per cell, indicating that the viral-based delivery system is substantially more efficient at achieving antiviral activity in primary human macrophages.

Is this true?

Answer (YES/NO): NO